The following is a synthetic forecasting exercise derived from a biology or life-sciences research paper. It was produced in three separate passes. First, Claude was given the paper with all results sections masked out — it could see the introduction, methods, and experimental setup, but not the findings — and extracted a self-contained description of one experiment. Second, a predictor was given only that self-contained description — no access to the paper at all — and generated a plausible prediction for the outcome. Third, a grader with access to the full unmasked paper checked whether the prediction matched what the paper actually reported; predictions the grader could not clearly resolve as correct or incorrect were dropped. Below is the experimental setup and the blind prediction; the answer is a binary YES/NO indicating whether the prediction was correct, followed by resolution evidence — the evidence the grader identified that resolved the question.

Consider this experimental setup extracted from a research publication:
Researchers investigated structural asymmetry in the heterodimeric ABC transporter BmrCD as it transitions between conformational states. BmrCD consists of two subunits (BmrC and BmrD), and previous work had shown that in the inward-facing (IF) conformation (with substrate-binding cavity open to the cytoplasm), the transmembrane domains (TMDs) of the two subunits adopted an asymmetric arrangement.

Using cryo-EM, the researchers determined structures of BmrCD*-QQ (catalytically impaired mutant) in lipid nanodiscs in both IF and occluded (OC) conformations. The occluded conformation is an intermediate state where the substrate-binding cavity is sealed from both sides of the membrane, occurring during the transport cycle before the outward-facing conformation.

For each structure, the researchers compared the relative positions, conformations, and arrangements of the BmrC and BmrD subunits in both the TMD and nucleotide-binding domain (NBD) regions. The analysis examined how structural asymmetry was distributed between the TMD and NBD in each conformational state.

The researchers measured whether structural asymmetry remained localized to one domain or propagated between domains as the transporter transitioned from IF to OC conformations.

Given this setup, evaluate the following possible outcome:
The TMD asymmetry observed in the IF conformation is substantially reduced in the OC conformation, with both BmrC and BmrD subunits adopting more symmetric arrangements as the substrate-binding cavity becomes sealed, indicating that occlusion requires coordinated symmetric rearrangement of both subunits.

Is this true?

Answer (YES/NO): NO